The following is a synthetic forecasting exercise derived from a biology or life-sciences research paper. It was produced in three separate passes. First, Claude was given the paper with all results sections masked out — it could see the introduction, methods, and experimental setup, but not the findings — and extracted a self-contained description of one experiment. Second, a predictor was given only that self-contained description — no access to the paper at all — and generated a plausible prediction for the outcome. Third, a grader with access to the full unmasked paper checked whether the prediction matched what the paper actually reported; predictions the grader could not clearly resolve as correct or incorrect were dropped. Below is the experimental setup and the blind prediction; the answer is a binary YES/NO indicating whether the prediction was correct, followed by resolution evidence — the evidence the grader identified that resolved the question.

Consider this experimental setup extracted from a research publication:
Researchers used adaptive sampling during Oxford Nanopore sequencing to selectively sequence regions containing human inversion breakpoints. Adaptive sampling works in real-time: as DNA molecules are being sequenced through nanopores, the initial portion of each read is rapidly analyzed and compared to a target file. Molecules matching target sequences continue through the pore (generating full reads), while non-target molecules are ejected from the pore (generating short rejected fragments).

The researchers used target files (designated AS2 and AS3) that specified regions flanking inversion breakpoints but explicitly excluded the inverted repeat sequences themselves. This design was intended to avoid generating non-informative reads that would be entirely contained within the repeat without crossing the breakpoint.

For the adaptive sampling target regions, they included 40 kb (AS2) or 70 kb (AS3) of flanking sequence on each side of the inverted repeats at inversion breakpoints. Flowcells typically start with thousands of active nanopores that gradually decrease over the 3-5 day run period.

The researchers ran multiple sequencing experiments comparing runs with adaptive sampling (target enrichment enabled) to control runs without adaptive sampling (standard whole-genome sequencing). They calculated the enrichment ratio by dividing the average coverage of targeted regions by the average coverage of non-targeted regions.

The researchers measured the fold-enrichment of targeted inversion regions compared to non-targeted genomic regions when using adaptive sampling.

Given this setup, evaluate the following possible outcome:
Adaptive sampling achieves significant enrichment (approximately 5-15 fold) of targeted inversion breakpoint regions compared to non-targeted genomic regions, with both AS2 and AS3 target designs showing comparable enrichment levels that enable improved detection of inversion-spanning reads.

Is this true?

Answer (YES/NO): YES